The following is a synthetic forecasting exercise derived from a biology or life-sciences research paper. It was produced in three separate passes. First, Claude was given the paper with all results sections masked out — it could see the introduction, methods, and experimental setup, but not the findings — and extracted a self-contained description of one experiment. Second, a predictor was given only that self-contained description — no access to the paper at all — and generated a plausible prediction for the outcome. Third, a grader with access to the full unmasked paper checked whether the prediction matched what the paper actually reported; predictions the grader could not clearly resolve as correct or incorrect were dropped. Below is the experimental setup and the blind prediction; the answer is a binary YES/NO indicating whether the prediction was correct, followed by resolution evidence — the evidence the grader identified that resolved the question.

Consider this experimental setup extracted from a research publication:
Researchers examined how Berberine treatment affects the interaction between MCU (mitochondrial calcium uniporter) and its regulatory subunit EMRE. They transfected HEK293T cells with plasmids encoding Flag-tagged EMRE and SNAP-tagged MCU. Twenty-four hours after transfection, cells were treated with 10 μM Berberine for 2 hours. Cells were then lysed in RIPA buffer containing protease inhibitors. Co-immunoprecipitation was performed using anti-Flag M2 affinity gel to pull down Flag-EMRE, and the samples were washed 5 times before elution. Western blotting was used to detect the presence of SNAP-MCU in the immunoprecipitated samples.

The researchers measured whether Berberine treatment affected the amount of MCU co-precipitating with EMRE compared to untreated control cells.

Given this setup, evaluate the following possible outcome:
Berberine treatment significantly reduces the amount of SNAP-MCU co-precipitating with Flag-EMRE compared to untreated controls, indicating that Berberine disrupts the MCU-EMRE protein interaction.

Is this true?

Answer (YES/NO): YES